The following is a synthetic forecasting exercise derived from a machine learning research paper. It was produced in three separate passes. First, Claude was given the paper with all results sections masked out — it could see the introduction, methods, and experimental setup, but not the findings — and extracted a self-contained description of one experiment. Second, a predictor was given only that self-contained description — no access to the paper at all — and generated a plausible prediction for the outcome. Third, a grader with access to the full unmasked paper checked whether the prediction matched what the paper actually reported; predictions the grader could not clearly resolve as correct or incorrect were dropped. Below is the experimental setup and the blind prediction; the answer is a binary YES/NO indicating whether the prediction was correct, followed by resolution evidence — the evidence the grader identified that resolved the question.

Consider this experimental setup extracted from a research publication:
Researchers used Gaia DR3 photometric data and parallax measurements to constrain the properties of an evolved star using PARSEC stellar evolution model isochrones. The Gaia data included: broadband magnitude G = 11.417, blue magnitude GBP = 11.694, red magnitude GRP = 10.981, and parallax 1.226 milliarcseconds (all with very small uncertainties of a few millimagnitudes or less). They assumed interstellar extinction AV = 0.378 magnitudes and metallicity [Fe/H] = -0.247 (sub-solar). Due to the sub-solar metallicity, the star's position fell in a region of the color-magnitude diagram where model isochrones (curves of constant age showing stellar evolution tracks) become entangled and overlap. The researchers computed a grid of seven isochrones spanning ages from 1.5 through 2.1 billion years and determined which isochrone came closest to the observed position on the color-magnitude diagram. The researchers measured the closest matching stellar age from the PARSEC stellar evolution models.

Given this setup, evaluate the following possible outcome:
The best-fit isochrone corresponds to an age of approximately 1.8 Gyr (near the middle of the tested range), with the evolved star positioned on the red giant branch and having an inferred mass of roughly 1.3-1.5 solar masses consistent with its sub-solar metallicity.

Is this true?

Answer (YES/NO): NO